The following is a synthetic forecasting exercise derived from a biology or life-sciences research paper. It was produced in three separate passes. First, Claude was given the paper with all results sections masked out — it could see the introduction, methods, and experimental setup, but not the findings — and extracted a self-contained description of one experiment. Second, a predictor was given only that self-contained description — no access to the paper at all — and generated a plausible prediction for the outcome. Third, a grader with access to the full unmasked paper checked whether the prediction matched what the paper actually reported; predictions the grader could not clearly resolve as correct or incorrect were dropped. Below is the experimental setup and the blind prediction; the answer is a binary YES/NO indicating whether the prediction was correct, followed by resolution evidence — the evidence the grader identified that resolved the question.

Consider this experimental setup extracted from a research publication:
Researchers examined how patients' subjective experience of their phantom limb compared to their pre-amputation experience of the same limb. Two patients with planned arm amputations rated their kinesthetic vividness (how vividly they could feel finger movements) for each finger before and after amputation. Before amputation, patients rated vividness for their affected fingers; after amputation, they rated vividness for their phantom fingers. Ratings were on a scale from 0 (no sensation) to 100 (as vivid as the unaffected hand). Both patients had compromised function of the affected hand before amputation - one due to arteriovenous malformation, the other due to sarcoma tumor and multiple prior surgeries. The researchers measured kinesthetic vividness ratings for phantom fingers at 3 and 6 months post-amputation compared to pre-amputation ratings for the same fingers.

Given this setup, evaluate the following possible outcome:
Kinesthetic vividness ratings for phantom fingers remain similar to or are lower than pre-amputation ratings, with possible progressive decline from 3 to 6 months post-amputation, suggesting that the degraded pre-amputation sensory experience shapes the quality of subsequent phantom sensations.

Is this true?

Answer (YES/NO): NO